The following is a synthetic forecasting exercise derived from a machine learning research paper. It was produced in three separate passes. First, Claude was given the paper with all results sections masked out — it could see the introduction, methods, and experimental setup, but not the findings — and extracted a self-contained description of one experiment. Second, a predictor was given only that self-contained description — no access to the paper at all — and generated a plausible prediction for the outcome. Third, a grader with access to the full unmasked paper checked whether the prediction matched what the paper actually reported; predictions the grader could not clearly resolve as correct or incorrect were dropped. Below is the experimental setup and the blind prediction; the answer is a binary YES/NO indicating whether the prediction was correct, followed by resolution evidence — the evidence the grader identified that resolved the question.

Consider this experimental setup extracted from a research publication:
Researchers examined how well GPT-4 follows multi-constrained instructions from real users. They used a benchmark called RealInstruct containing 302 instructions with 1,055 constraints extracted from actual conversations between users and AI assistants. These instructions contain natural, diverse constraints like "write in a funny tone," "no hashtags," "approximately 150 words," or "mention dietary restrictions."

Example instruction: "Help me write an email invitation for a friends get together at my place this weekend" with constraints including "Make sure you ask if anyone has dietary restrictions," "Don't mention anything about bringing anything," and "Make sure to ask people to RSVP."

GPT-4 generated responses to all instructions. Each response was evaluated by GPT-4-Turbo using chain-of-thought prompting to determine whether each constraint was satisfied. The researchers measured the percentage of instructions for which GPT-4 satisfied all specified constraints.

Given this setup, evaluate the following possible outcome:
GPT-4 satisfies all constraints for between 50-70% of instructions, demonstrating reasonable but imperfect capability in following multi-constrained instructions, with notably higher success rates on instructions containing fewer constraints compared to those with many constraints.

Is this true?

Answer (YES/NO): NO